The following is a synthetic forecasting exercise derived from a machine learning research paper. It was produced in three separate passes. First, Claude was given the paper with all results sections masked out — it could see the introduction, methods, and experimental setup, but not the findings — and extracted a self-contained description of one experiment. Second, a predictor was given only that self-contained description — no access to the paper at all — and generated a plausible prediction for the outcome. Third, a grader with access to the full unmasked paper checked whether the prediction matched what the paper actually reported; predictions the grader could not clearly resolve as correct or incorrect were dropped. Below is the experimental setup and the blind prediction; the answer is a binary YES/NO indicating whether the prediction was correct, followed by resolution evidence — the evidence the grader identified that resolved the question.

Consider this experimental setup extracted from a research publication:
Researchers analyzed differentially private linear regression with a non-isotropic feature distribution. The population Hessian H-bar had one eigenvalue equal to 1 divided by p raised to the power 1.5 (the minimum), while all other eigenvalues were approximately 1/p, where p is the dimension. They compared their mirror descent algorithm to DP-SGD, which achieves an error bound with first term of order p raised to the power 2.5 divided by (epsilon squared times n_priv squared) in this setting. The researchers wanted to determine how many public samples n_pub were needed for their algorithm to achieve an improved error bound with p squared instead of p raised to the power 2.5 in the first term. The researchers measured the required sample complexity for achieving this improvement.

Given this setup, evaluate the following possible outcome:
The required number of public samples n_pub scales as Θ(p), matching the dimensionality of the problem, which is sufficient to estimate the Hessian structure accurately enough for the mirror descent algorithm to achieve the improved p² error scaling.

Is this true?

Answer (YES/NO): NO